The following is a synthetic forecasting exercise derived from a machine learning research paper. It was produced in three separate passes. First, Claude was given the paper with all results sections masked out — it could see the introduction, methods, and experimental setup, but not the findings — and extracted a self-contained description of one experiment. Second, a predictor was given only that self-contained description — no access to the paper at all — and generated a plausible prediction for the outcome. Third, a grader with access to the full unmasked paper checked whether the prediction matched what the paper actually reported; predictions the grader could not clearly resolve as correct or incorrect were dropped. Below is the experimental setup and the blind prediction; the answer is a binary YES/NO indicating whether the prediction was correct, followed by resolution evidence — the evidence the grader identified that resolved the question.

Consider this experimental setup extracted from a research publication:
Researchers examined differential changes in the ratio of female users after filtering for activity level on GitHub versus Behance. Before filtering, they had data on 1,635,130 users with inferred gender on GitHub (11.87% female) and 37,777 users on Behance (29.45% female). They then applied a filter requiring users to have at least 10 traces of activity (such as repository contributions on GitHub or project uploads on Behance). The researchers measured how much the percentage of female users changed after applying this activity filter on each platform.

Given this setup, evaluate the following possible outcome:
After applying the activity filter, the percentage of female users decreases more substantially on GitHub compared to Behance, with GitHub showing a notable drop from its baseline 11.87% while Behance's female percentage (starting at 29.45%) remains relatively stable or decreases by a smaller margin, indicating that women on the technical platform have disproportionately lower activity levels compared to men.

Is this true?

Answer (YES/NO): YES